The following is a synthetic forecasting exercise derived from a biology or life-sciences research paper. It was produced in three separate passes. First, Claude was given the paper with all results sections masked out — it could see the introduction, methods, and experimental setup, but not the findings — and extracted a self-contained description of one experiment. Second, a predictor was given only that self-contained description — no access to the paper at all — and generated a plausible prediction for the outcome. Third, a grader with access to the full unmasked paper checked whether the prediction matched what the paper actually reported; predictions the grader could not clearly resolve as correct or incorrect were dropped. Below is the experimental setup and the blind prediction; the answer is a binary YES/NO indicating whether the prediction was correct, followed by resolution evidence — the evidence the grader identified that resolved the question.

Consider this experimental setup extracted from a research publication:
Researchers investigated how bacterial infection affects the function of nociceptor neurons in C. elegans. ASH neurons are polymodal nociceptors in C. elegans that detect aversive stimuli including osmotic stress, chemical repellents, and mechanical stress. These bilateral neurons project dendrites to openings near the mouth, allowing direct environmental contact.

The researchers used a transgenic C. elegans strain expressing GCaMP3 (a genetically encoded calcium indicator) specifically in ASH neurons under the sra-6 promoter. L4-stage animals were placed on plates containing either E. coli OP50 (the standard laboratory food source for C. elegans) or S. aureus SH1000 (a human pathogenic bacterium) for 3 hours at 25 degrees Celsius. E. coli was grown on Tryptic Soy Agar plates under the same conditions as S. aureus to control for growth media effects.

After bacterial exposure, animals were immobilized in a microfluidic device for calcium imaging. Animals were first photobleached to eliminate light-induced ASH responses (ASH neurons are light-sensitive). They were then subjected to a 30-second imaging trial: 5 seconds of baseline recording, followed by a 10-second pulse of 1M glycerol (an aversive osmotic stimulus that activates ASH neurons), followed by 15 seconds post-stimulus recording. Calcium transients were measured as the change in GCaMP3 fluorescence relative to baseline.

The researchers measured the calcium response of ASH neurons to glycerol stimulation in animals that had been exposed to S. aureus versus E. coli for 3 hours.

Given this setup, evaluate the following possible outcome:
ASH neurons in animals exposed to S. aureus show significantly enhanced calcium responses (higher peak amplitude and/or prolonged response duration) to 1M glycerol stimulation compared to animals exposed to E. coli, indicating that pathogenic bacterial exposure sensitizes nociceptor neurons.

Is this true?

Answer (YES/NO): NO